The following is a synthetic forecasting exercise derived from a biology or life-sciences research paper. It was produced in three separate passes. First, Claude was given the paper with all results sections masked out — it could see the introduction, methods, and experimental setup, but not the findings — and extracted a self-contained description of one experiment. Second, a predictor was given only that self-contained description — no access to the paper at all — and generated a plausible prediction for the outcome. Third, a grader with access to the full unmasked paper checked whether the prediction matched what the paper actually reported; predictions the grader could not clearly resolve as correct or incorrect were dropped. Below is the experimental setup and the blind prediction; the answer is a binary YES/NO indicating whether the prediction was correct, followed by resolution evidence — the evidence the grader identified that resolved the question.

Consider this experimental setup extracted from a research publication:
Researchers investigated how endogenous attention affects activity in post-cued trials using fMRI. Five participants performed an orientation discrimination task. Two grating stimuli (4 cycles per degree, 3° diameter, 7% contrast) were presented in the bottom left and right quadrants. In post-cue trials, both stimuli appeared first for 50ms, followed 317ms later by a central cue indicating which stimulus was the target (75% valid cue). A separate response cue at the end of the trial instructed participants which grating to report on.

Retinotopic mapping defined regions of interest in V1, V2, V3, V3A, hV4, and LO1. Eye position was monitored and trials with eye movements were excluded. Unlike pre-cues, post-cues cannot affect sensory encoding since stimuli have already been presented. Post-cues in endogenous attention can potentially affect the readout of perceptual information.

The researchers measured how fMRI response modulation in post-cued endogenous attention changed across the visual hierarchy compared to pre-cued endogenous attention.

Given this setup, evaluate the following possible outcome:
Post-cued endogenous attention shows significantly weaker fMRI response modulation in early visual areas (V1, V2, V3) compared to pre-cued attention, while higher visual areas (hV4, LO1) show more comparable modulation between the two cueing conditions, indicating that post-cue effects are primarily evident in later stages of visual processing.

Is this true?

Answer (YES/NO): NO